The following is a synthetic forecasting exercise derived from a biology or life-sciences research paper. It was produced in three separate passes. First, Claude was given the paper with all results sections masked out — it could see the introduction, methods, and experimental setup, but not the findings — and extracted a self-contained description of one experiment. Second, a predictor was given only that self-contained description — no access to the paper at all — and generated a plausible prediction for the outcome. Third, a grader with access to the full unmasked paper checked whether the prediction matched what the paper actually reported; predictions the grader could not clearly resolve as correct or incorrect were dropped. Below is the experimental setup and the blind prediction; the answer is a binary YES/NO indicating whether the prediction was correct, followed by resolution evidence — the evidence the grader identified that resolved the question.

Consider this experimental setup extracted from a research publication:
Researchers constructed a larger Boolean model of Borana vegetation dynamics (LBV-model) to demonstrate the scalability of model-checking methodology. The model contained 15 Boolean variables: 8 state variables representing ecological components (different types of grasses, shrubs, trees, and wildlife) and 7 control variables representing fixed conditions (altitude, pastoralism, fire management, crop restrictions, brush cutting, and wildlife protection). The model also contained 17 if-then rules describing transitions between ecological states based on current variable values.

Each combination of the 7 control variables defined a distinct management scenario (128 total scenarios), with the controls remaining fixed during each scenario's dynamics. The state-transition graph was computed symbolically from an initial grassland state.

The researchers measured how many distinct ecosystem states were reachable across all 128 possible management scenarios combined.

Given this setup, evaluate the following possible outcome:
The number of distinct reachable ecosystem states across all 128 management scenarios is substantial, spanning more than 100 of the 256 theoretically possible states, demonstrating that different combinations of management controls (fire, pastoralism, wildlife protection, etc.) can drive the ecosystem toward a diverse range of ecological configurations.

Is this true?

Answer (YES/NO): NO